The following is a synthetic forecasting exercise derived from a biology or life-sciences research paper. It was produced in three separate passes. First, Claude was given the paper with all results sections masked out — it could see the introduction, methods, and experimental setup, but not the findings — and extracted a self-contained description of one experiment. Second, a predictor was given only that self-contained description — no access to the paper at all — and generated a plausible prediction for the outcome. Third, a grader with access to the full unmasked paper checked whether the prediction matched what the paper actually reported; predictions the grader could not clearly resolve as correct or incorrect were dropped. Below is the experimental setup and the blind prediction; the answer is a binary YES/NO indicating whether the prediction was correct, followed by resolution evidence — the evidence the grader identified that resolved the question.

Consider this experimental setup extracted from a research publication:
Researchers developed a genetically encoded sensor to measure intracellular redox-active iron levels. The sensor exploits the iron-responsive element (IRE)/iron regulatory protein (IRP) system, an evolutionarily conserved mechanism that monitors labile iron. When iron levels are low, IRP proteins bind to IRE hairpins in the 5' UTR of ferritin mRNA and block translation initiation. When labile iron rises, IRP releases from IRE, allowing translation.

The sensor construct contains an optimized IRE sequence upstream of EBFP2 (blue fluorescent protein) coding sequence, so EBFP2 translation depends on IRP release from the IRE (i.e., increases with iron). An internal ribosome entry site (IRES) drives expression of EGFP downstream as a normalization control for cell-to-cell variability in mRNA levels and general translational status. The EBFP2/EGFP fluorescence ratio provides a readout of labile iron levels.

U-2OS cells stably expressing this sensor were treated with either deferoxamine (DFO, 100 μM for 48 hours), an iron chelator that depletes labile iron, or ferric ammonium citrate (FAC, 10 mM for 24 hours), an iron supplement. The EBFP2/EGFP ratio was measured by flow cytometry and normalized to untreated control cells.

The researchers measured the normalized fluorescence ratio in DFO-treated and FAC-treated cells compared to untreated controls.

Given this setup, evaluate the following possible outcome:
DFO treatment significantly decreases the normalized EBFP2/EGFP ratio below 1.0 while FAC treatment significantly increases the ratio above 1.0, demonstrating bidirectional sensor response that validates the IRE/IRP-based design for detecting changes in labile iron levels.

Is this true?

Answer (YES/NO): NO